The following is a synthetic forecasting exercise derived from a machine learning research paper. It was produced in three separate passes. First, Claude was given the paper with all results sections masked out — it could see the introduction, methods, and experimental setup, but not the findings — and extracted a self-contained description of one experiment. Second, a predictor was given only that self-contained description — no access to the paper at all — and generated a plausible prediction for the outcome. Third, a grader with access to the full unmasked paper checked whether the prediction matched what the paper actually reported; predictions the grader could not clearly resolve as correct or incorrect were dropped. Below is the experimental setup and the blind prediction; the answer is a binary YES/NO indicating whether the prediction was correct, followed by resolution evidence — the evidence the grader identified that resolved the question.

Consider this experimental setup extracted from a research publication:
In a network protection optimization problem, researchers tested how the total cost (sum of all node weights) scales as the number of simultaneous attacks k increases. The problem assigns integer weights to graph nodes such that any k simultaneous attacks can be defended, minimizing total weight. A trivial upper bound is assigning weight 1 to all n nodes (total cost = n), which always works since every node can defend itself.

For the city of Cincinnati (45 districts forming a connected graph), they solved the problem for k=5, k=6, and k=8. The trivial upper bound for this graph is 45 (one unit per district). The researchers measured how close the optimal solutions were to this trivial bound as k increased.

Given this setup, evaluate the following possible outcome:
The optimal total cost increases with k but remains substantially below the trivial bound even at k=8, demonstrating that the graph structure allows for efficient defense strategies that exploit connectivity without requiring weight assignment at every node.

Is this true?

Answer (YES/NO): NO